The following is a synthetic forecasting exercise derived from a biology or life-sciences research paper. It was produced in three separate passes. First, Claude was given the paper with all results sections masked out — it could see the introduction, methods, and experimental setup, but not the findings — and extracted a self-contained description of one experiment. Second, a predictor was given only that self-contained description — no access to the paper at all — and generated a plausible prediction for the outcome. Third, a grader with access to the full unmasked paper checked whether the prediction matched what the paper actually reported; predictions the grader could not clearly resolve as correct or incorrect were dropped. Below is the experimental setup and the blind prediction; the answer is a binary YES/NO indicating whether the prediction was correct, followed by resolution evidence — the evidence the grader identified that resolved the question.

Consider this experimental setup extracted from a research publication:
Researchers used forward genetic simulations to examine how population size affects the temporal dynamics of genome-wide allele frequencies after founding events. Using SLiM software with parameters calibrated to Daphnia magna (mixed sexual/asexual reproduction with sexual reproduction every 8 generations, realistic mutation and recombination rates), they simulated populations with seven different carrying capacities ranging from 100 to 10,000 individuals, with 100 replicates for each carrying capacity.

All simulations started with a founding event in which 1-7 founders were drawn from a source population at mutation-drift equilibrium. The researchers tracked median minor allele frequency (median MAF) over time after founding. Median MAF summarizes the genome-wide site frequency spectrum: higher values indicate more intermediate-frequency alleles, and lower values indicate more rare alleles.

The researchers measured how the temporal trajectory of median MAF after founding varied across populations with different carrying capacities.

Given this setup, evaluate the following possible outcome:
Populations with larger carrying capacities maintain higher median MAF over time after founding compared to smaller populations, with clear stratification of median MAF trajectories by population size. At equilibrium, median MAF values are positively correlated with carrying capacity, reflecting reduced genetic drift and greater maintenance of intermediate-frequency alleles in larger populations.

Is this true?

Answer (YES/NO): NO